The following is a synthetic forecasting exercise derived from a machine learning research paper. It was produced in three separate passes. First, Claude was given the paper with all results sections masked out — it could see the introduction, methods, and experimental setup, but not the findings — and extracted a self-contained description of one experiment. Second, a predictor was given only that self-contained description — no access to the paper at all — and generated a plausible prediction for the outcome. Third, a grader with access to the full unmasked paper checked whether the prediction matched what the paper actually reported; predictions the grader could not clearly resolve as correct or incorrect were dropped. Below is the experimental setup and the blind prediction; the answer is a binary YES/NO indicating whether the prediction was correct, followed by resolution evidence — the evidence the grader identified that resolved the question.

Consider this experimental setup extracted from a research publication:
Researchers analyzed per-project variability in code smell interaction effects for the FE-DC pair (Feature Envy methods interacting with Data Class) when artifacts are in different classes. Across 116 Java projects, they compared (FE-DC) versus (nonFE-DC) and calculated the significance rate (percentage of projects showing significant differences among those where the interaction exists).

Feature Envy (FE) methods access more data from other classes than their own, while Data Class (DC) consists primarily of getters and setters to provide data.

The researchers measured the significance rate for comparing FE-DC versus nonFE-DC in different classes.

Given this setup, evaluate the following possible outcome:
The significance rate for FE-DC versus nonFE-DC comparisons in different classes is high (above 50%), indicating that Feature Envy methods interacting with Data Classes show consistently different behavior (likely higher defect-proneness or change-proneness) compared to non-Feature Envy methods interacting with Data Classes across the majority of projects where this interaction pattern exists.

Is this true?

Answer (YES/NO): NO